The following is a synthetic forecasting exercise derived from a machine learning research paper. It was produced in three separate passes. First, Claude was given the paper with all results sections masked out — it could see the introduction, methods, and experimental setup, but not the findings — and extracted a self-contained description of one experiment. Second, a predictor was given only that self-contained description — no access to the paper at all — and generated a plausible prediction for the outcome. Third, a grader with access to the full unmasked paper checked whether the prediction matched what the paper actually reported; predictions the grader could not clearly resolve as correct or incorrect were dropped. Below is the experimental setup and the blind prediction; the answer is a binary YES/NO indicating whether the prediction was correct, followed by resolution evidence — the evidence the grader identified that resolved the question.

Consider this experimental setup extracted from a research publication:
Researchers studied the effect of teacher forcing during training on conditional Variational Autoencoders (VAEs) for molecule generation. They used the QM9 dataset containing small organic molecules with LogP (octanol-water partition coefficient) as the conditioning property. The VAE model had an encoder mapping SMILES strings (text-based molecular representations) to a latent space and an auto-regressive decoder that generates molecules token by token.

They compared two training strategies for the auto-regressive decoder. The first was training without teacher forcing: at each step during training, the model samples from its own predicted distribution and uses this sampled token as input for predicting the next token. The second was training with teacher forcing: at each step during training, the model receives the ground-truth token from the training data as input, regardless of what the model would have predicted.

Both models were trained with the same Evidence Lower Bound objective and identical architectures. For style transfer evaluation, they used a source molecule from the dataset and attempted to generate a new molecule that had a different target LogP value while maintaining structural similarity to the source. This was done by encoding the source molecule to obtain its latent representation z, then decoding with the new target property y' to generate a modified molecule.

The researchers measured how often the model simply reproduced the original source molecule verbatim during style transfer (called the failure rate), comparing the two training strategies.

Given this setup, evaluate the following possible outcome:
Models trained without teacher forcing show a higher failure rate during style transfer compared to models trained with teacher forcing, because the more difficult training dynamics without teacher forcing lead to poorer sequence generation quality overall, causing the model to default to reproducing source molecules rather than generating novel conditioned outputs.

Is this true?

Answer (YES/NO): YES